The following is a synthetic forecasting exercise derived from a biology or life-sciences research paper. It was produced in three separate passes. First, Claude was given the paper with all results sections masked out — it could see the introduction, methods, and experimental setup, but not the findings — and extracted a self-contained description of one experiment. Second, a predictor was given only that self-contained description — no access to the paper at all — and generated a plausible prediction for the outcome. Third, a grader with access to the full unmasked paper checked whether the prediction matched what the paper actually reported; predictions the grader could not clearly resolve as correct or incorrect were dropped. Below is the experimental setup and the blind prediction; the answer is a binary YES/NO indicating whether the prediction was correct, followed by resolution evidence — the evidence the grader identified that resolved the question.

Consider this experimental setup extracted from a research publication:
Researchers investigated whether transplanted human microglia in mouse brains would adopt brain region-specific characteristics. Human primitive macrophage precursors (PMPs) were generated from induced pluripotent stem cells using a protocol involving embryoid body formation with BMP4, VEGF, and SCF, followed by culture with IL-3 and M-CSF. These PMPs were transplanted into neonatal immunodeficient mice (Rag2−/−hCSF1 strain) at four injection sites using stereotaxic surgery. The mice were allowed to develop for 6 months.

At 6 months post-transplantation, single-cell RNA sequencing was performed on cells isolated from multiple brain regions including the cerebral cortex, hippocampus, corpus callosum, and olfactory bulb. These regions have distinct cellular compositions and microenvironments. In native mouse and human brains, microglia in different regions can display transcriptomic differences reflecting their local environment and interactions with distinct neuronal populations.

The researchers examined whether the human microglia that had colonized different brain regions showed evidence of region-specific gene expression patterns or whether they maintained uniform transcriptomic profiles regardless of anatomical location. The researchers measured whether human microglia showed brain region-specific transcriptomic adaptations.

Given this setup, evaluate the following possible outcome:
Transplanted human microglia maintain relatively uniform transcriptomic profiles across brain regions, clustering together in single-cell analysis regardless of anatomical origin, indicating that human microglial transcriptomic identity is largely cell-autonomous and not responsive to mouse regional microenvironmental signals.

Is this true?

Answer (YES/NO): YES